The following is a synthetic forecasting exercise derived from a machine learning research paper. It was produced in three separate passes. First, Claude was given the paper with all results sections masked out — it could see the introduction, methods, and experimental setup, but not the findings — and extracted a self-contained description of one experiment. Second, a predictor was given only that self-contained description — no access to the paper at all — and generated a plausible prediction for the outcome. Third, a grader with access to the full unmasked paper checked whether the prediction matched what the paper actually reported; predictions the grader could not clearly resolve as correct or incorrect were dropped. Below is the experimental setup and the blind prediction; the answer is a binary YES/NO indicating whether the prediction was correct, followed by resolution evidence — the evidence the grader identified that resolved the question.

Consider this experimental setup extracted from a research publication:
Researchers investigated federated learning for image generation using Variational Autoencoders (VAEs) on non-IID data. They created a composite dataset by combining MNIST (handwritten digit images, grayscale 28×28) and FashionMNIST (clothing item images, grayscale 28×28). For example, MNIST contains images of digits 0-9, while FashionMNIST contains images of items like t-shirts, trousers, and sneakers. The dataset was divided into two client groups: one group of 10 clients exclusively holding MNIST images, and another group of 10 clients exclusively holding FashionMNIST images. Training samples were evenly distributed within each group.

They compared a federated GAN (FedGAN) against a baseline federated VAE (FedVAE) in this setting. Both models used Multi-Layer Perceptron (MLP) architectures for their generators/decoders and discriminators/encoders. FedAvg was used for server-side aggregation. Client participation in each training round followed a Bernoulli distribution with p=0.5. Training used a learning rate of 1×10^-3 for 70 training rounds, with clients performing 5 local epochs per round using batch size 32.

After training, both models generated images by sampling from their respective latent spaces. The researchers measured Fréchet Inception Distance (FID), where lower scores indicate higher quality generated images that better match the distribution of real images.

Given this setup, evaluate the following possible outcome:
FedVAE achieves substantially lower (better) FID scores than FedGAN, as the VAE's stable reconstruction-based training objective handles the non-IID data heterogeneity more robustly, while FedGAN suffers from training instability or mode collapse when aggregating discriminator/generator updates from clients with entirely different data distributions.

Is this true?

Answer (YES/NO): NO